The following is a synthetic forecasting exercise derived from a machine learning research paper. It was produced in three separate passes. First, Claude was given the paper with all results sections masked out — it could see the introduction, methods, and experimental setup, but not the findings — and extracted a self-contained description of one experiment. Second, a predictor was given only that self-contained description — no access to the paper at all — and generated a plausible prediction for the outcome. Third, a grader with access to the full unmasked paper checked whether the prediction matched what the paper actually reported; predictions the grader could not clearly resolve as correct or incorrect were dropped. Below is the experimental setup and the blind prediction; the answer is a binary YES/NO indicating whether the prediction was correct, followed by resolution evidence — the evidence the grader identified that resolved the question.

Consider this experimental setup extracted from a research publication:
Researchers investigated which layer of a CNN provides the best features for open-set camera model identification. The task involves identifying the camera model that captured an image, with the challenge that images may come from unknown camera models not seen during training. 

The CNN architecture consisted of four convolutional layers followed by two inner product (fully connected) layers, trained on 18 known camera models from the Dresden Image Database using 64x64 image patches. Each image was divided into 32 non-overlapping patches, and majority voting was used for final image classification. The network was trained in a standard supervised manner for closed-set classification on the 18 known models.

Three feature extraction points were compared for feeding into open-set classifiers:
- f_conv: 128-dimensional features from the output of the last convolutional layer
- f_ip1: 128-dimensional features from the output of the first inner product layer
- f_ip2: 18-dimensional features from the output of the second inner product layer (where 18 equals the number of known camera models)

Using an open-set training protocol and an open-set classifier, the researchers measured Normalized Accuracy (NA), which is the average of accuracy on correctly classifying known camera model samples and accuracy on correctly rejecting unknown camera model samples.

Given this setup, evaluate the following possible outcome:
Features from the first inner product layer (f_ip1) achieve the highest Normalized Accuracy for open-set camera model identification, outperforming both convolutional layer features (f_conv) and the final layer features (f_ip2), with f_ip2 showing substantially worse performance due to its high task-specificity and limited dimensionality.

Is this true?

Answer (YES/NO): NO